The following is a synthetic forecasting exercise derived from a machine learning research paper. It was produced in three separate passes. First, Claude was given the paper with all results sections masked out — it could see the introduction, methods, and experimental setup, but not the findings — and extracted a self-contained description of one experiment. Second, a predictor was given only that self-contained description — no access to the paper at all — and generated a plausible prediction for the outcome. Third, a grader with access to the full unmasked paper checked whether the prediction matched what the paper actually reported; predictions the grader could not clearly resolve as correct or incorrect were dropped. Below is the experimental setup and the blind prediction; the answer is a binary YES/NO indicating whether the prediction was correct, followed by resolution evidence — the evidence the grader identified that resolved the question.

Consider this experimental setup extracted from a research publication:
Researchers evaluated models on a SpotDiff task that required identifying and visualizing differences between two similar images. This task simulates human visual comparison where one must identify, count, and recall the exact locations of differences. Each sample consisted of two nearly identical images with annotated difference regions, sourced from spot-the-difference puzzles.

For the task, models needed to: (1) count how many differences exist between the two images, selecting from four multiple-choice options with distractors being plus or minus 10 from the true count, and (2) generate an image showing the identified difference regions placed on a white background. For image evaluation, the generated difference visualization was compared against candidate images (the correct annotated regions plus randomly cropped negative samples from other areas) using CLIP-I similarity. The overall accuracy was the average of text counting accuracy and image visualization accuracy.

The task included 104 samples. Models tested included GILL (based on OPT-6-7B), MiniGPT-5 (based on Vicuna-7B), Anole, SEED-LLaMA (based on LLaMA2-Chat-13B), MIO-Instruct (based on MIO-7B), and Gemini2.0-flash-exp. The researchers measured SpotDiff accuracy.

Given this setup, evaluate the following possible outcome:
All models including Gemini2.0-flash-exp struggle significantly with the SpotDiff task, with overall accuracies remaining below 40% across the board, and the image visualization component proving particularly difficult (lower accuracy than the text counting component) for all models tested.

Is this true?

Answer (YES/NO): NO